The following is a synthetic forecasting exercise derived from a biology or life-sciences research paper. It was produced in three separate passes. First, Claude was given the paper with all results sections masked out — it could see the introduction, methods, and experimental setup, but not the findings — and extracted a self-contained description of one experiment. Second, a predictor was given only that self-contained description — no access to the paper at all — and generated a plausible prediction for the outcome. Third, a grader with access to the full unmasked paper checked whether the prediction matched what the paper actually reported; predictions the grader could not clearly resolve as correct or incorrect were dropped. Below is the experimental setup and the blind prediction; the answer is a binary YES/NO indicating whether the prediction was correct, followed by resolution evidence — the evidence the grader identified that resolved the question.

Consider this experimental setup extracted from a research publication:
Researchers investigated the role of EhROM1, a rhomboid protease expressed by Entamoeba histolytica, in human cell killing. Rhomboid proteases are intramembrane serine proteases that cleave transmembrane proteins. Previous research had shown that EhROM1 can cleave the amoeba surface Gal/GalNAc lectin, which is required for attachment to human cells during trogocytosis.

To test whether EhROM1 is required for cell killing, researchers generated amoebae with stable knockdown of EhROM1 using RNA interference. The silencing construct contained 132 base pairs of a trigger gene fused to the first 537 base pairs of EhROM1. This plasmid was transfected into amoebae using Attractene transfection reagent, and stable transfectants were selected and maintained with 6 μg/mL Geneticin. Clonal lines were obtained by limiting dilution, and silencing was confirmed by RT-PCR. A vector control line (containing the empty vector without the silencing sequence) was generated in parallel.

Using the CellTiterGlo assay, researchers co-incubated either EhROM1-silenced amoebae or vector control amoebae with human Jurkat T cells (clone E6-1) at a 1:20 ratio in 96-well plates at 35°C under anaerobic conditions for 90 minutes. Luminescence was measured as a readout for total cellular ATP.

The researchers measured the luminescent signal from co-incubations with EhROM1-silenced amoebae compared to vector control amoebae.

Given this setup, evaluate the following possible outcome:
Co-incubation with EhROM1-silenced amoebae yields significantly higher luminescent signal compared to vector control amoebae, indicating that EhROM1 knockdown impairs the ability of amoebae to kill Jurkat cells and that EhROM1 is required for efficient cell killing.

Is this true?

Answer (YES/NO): NO